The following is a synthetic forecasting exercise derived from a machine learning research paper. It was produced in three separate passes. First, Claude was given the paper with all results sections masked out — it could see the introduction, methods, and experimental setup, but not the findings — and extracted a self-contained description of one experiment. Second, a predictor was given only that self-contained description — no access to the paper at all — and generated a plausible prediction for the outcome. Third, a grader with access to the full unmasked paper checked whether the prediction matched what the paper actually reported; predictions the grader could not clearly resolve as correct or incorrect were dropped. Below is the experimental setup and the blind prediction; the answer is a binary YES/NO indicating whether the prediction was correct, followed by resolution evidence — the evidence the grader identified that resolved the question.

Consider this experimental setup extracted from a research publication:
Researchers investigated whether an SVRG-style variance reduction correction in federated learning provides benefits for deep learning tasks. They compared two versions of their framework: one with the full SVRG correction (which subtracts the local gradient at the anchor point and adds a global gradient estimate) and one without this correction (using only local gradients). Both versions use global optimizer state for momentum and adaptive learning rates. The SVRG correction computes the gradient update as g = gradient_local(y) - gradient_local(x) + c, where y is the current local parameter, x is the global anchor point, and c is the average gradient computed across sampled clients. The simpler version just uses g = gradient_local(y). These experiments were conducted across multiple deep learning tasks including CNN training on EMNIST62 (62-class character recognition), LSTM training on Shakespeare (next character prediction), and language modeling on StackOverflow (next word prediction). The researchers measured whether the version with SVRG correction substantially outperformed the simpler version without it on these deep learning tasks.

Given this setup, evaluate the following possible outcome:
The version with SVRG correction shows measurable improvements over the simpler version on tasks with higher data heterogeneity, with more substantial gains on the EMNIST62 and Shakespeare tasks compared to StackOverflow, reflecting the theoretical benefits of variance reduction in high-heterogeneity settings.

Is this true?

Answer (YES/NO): NO